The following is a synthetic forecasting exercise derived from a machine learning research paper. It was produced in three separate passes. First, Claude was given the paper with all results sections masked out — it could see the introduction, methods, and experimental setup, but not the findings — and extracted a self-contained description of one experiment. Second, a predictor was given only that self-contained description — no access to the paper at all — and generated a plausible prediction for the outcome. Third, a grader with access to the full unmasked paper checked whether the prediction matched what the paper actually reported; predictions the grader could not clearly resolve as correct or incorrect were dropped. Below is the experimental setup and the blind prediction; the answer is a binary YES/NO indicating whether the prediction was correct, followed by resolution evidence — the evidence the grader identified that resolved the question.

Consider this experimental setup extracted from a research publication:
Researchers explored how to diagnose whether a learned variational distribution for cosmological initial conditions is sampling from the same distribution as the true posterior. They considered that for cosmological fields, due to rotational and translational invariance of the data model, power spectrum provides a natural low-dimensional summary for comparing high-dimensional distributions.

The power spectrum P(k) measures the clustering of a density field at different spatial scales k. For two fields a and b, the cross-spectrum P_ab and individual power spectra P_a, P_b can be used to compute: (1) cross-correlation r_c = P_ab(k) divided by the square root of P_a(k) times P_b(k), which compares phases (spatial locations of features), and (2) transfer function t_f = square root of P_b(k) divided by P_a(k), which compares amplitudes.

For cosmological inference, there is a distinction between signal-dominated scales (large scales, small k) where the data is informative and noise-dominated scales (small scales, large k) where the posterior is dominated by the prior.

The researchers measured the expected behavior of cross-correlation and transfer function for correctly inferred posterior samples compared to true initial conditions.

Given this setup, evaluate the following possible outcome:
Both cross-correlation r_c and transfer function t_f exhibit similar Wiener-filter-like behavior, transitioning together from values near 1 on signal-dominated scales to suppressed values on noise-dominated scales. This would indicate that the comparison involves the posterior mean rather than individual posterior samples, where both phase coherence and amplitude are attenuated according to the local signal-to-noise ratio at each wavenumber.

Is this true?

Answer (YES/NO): NO